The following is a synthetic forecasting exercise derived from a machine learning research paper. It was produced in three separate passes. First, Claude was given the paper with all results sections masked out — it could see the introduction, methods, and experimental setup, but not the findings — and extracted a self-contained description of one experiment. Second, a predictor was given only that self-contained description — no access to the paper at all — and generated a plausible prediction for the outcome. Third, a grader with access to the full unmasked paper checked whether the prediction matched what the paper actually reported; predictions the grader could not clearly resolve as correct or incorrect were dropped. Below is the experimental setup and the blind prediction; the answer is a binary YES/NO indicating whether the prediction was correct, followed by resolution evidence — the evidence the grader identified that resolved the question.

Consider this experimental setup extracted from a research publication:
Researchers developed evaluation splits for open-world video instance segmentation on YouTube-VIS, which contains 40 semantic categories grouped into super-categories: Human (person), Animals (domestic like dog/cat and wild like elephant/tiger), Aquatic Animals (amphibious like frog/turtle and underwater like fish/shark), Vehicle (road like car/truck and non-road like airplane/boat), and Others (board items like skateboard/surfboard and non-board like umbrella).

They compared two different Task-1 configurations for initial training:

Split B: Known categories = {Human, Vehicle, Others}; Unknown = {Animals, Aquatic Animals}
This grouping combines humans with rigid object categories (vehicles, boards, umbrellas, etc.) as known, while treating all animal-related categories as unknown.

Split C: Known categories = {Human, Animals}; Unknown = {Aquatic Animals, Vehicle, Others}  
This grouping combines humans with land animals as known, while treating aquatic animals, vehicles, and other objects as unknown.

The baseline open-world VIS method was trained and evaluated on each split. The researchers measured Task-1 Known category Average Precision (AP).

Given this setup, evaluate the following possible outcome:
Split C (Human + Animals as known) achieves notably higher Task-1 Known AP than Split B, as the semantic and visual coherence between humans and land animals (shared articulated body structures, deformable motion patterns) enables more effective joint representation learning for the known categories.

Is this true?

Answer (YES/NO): YES